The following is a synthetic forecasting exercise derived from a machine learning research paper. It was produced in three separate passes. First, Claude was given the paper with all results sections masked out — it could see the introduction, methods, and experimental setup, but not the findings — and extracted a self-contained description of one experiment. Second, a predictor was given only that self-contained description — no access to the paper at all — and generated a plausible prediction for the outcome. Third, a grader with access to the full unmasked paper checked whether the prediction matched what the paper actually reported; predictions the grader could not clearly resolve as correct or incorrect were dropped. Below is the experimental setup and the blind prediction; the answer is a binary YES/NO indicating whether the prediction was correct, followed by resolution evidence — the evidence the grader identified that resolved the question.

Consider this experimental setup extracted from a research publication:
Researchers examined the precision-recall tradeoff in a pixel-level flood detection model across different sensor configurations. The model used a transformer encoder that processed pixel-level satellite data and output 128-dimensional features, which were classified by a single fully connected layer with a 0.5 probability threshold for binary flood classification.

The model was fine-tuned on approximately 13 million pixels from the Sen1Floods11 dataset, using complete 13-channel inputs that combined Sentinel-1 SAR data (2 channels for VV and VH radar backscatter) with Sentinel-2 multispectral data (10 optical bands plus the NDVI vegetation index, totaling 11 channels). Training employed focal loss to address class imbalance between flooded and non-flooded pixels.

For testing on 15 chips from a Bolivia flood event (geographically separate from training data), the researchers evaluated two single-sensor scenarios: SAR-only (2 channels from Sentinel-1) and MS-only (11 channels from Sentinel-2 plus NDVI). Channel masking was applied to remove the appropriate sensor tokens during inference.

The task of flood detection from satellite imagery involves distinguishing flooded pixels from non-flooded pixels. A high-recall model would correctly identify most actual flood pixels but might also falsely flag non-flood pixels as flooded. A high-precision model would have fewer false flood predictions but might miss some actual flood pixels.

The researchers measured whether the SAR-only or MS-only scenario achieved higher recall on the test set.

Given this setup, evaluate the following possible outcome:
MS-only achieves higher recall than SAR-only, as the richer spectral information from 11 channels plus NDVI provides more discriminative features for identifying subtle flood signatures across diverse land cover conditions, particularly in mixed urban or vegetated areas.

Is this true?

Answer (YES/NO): YES